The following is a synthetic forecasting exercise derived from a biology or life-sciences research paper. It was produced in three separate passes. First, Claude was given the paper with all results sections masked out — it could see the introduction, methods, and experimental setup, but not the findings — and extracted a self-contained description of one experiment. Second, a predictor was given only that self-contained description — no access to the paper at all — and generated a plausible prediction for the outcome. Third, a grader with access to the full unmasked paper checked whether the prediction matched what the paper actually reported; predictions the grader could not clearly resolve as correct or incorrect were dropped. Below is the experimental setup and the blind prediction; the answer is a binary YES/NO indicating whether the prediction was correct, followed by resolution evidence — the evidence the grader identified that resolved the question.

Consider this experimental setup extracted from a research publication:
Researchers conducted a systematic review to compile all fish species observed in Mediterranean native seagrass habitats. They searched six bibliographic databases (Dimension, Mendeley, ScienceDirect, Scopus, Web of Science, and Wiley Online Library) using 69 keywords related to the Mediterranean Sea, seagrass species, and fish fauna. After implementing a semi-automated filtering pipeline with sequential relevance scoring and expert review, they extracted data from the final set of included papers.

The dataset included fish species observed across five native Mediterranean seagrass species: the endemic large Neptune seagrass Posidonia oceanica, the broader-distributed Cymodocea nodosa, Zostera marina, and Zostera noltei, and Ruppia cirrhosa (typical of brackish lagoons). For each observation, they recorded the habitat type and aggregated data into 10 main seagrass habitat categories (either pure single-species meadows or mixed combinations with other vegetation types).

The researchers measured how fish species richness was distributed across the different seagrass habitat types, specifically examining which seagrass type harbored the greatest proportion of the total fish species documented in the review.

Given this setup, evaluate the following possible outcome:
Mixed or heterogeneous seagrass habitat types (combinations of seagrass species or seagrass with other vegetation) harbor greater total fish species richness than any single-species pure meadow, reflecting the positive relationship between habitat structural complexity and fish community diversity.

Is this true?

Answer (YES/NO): NO